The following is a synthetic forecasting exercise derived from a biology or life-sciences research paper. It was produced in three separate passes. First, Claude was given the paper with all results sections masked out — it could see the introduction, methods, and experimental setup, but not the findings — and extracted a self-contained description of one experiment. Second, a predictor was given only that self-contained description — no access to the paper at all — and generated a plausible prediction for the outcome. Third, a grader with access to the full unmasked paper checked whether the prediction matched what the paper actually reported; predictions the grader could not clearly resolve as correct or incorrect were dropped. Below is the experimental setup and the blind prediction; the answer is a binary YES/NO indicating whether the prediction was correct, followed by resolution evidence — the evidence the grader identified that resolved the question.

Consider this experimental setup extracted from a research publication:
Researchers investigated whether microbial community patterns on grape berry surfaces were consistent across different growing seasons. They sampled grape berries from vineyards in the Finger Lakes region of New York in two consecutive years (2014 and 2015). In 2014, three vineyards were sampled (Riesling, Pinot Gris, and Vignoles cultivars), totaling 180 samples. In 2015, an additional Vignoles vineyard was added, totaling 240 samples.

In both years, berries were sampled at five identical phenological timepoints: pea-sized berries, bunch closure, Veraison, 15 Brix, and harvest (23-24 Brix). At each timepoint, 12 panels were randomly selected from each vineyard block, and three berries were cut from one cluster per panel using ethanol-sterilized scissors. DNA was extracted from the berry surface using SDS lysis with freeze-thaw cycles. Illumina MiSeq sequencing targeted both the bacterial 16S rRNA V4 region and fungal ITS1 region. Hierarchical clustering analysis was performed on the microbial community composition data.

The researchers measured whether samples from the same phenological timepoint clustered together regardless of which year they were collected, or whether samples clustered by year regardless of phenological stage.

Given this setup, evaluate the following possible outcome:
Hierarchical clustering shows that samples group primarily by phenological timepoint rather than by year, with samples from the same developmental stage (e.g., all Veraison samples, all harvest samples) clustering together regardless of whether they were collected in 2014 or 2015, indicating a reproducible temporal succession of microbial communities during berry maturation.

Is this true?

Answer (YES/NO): NO